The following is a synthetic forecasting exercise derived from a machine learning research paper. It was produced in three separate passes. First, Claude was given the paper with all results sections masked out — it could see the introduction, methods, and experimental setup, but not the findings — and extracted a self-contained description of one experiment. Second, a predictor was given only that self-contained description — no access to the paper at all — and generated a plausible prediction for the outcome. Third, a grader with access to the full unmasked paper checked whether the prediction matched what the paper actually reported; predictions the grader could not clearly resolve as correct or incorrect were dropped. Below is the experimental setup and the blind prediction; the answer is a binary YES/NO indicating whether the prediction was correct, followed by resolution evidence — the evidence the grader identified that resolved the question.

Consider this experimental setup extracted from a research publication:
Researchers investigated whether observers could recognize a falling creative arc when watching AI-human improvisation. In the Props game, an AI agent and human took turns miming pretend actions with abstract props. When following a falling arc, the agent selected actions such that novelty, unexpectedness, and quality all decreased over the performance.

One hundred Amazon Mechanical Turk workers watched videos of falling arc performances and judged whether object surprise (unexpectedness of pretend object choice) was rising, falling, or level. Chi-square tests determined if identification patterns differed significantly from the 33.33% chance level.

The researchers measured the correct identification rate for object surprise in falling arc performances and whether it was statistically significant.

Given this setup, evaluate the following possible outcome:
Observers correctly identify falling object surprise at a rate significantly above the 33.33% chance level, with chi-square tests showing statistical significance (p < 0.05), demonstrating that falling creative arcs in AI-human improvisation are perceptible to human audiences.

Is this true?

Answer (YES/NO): YES